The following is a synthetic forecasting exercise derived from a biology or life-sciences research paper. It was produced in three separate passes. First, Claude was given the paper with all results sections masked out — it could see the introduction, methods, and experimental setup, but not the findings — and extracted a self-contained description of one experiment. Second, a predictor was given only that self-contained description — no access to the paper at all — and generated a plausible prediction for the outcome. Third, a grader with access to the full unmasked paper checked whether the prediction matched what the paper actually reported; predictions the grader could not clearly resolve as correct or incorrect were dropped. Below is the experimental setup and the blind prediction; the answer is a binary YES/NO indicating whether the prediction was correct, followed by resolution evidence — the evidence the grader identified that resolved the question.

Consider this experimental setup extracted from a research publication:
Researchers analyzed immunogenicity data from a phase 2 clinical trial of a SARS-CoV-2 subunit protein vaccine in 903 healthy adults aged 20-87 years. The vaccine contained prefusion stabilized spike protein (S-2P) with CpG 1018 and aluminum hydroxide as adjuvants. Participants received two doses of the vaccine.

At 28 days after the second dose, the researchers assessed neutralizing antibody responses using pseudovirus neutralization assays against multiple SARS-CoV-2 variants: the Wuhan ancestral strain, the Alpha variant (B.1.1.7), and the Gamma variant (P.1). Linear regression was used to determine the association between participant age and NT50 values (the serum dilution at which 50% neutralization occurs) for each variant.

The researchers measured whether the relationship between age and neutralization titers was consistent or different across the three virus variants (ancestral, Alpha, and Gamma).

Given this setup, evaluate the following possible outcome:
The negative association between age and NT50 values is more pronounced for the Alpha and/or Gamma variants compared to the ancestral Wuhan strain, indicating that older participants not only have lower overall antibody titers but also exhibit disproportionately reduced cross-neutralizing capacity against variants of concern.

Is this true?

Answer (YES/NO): NO